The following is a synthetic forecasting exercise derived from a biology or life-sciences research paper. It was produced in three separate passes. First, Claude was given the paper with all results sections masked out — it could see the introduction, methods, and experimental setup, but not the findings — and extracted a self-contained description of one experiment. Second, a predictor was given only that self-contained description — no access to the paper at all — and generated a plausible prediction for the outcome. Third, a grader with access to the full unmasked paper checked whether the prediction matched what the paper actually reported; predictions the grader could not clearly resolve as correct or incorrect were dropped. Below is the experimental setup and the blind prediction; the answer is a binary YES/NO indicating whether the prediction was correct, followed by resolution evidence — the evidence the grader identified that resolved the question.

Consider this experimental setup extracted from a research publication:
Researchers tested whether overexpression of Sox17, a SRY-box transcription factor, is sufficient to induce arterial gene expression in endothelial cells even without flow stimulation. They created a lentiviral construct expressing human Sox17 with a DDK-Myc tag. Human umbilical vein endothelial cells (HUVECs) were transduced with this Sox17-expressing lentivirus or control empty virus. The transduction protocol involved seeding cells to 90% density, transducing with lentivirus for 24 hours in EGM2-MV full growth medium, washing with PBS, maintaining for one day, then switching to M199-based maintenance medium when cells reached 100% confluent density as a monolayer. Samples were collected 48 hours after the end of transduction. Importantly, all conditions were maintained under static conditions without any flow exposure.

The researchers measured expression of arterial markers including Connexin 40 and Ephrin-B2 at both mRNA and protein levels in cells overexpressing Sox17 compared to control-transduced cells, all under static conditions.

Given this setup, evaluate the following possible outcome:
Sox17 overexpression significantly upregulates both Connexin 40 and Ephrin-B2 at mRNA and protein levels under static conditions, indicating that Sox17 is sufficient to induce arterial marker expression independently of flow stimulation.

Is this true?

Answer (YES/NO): YES